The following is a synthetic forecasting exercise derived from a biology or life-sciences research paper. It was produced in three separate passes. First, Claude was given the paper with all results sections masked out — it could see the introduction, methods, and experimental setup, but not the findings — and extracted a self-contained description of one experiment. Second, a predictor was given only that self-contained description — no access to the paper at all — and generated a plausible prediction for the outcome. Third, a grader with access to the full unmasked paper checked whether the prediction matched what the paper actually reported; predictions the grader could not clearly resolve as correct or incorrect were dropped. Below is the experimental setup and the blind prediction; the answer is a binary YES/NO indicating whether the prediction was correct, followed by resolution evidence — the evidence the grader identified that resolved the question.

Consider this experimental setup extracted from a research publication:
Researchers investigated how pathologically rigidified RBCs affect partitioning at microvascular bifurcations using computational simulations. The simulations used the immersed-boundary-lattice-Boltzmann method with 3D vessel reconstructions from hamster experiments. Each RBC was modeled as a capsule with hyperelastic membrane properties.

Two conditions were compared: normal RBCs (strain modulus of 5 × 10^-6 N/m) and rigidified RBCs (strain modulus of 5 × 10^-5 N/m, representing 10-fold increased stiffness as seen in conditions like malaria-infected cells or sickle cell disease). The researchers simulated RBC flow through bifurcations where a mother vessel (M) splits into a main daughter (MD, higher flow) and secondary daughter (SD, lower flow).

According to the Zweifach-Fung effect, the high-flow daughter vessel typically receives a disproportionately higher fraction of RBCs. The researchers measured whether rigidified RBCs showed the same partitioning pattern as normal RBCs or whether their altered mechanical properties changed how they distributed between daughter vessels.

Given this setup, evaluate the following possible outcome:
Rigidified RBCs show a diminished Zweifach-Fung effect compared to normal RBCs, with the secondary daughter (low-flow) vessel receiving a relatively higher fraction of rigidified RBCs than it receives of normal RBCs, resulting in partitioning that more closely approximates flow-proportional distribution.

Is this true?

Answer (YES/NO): NO